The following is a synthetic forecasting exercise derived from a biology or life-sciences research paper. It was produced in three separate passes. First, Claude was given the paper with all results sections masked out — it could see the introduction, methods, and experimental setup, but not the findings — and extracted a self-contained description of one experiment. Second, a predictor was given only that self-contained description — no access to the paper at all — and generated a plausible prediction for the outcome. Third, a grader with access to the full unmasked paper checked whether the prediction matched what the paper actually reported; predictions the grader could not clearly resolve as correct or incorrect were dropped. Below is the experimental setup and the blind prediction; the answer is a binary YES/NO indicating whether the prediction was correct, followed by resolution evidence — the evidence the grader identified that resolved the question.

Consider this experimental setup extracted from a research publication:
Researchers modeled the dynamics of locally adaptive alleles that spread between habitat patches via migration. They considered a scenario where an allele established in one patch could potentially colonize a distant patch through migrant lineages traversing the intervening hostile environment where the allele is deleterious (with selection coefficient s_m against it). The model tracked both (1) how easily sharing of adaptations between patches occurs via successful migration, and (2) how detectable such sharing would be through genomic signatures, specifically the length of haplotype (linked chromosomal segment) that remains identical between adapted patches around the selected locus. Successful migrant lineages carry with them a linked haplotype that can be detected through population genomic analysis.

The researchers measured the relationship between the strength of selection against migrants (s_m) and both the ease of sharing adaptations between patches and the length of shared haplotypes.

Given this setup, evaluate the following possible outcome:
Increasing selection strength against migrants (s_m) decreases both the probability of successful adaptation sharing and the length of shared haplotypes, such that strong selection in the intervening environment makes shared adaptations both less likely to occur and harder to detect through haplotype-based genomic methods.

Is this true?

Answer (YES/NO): NO